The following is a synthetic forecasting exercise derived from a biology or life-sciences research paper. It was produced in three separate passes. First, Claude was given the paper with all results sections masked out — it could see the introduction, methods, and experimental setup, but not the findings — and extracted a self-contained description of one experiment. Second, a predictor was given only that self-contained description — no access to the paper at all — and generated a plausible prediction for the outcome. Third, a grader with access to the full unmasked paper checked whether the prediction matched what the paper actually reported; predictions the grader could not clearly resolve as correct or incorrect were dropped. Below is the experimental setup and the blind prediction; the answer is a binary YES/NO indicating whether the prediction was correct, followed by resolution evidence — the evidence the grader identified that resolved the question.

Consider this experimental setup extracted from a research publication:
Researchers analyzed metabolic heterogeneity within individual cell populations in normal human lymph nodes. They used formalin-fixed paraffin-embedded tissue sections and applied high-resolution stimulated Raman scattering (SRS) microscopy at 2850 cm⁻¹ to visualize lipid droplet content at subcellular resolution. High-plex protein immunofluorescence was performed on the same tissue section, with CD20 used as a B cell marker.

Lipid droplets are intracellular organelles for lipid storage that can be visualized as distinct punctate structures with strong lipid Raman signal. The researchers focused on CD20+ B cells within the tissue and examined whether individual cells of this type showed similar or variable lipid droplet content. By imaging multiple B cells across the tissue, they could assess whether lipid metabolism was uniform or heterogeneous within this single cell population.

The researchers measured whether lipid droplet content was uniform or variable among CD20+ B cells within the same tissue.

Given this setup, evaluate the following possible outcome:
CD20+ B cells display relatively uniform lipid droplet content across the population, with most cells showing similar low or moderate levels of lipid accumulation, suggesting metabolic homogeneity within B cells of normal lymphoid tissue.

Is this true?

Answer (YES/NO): NO